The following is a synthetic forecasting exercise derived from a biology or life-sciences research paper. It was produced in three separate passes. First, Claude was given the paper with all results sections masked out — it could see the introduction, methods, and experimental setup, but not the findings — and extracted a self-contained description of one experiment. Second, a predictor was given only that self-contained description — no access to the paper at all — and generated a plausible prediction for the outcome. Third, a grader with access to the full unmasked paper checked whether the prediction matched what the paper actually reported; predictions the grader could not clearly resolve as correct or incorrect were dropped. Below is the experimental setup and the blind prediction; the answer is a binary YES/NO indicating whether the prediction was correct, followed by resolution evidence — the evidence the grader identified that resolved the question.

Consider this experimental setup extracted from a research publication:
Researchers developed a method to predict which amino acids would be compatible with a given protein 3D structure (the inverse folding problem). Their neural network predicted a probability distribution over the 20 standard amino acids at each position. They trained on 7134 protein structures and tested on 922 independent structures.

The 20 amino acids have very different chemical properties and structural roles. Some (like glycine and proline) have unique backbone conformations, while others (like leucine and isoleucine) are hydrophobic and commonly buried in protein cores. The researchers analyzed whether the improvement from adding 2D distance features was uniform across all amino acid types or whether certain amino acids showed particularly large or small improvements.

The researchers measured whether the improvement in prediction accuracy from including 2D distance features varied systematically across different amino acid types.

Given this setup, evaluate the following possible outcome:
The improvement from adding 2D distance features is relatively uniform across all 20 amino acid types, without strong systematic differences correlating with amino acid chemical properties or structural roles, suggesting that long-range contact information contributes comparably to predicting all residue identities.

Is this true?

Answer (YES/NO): NO